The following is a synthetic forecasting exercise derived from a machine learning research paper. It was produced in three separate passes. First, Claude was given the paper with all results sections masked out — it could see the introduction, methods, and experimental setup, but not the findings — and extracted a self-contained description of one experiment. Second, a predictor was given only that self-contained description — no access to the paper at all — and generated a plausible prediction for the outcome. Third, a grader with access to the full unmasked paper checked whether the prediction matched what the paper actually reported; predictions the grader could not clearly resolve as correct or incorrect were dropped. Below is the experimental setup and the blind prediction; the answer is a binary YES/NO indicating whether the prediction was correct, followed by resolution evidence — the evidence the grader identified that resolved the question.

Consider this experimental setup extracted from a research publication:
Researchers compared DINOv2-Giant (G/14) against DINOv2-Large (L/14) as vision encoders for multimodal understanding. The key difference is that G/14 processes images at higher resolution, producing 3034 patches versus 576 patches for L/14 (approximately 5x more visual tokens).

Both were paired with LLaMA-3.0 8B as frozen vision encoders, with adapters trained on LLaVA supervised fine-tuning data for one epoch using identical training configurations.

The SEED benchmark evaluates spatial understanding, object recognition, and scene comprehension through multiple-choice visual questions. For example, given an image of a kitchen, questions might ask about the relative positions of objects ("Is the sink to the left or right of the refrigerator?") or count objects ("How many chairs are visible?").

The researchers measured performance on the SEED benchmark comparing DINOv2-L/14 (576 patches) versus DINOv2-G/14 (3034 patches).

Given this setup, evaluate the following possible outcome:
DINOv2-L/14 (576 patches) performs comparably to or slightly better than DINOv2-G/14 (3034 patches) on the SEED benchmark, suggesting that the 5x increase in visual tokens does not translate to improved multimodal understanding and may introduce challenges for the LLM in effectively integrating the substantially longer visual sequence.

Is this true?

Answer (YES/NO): NO